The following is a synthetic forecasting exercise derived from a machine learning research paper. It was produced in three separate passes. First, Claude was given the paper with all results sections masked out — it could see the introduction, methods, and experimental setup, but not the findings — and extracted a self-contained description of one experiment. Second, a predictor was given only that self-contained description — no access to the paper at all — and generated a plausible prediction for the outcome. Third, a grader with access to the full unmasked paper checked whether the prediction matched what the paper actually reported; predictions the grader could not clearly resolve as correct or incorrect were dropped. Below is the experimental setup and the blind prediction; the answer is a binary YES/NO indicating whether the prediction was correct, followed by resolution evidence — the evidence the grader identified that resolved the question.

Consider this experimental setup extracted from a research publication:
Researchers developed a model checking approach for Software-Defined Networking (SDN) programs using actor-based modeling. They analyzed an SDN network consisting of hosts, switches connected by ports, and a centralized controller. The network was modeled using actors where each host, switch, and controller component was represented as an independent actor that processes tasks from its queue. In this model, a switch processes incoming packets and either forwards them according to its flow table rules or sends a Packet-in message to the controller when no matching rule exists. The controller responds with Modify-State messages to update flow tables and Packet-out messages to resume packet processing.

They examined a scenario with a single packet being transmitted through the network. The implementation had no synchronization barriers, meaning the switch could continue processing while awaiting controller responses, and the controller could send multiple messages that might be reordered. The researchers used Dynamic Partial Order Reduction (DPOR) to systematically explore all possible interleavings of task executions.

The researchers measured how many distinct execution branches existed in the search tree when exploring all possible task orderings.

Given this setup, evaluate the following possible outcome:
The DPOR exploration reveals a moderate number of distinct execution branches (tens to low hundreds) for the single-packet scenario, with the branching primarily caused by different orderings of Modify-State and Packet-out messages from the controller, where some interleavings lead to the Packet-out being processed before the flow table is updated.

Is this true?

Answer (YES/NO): NO